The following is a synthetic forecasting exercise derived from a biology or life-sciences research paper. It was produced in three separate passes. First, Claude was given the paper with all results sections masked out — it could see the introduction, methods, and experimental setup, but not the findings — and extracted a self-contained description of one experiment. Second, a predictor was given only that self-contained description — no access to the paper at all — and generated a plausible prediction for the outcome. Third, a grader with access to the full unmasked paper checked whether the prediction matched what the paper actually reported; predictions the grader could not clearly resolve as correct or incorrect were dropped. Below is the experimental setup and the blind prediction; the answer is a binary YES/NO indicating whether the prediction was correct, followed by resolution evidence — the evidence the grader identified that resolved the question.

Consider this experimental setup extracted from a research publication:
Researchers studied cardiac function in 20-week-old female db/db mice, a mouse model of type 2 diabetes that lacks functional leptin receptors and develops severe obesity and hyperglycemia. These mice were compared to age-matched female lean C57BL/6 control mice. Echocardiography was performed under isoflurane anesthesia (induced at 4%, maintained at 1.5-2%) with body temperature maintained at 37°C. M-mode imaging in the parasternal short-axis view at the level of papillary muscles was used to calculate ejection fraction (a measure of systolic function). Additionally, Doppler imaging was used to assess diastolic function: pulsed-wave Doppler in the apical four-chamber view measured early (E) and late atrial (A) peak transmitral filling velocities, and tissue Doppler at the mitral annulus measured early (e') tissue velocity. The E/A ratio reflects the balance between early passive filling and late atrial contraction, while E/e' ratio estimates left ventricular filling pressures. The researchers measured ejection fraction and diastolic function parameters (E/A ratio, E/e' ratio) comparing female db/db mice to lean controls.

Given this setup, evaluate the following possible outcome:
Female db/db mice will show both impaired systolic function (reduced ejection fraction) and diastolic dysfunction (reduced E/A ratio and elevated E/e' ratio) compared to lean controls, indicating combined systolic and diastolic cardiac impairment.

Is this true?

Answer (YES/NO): NO